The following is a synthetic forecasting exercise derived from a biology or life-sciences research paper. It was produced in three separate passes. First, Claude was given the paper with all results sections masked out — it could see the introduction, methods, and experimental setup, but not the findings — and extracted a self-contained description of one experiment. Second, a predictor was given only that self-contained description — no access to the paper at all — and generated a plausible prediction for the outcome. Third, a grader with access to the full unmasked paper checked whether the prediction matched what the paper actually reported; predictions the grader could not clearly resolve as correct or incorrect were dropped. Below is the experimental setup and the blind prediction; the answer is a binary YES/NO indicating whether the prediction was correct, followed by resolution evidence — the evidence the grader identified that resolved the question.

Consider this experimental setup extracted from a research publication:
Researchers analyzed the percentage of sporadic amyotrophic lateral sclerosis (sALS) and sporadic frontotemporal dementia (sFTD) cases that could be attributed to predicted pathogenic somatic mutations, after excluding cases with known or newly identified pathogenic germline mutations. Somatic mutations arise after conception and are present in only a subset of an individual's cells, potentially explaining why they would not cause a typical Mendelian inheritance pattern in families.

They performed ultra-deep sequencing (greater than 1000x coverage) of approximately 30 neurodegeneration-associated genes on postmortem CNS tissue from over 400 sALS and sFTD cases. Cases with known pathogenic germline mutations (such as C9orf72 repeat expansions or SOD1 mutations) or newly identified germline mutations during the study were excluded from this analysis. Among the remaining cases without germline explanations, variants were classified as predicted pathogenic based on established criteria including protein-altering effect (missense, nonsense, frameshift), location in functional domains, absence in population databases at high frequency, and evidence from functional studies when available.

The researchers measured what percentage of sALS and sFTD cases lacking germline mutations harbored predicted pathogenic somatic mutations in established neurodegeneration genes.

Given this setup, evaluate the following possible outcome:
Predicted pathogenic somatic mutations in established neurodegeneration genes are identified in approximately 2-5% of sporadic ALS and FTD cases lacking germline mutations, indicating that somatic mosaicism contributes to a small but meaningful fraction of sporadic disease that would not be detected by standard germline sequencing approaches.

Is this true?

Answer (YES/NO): YES